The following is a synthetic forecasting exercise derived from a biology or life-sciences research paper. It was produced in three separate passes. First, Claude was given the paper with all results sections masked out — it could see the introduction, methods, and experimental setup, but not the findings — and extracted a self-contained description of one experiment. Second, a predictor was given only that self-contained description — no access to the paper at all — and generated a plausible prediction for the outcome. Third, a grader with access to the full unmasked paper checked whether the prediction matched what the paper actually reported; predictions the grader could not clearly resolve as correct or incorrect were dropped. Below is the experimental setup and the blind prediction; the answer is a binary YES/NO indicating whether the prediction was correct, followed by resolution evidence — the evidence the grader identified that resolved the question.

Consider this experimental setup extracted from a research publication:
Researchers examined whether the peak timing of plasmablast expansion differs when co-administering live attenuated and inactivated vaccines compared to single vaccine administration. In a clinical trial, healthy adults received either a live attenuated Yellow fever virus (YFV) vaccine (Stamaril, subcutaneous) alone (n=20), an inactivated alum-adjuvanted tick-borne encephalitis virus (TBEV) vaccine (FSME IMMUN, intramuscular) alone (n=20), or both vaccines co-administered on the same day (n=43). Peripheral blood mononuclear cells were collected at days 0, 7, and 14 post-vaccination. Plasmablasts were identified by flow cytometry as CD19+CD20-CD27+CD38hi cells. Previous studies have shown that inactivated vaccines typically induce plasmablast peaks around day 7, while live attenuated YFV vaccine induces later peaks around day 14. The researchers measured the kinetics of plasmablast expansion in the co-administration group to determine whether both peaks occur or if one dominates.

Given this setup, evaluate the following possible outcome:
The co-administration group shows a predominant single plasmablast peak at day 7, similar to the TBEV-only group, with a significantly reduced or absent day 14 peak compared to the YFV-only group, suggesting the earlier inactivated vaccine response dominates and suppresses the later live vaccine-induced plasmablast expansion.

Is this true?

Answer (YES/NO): NO